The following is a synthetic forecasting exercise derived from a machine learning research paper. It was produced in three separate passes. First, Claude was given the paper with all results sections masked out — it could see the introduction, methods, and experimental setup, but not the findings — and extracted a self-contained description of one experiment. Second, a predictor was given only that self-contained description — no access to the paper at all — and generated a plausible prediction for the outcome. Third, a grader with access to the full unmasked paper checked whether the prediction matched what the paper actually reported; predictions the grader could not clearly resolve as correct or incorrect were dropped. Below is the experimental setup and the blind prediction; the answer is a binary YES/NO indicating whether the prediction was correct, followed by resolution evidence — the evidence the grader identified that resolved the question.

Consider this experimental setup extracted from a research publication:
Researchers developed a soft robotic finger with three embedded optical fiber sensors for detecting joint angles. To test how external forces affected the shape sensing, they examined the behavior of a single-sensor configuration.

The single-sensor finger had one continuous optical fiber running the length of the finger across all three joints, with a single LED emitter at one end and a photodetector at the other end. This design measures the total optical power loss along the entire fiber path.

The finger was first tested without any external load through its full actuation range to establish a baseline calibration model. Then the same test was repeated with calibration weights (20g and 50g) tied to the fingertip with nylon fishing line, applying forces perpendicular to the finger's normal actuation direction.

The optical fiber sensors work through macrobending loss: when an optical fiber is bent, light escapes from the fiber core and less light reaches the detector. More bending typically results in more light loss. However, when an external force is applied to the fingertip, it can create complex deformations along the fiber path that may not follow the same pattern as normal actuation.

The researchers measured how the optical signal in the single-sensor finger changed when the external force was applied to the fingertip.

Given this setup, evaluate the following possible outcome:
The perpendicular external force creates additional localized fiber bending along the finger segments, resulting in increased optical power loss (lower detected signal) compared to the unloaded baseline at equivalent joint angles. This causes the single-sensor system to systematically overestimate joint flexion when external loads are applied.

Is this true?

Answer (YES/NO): NO